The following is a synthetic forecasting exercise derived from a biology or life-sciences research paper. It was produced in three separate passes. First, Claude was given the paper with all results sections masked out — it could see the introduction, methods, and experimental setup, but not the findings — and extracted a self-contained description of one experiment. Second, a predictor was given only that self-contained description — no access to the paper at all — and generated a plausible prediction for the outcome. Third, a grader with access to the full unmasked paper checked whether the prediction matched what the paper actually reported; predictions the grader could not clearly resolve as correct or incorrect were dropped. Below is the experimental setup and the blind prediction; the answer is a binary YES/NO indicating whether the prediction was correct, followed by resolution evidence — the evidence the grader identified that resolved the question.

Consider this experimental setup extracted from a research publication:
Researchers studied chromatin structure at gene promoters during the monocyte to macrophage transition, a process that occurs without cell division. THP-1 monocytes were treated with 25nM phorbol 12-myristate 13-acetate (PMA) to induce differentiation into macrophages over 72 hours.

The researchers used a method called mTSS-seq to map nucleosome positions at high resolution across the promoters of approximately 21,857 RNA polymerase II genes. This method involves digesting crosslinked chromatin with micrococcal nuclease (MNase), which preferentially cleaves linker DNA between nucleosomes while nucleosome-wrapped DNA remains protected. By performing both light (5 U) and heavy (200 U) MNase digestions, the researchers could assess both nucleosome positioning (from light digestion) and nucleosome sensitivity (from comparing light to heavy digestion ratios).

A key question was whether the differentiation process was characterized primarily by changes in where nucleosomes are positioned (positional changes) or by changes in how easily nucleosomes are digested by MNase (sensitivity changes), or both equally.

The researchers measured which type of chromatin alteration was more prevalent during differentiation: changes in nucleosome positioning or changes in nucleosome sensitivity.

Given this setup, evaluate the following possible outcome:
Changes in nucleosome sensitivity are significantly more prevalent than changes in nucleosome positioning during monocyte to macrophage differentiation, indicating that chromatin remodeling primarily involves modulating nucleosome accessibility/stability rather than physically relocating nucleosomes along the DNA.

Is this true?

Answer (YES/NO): YES